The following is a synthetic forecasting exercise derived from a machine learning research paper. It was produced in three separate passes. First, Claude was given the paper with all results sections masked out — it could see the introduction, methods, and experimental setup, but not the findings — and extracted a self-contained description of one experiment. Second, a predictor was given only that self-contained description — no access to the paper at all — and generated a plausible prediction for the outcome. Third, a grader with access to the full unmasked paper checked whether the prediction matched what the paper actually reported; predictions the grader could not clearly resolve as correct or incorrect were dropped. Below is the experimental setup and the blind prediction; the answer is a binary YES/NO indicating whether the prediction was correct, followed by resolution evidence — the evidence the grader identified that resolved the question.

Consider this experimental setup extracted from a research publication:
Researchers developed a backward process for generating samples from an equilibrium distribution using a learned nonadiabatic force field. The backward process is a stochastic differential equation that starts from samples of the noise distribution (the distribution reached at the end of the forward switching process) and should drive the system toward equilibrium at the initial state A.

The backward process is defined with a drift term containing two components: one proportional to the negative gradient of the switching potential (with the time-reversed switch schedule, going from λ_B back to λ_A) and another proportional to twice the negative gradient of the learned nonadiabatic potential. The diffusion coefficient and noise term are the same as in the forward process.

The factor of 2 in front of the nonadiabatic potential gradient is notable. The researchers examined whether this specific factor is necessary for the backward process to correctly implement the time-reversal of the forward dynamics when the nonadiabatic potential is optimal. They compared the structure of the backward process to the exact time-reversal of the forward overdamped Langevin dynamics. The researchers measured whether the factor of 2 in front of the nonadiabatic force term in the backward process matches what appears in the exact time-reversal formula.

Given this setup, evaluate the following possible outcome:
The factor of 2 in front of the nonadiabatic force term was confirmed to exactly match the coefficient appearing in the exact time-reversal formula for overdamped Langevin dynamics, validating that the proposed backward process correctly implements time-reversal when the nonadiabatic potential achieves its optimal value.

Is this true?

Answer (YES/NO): YES